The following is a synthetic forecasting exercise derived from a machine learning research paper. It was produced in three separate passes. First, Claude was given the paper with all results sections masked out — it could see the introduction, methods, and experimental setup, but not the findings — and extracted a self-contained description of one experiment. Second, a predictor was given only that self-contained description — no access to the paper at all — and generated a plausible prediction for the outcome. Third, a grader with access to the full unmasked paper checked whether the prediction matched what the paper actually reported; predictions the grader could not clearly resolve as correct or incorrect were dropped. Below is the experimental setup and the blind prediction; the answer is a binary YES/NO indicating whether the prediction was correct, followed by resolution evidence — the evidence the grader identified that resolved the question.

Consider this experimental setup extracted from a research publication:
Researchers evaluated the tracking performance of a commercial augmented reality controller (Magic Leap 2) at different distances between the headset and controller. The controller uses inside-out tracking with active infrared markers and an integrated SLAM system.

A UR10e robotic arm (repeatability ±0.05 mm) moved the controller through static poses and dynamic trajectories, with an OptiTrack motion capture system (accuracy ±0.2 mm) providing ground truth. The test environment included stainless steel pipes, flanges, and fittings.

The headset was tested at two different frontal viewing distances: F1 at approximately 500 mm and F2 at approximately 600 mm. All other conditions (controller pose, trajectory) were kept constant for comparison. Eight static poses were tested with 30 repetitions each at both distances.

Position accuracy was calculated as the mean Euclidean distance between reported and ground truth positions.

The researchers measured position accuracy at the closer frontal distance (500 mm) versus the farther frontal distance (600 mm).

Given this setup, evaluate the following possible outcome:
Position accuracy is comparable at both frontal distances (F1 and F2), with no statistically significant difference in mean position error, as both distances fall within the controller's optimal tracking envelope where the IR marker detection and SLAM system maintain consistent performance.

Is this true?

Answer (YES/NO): YES